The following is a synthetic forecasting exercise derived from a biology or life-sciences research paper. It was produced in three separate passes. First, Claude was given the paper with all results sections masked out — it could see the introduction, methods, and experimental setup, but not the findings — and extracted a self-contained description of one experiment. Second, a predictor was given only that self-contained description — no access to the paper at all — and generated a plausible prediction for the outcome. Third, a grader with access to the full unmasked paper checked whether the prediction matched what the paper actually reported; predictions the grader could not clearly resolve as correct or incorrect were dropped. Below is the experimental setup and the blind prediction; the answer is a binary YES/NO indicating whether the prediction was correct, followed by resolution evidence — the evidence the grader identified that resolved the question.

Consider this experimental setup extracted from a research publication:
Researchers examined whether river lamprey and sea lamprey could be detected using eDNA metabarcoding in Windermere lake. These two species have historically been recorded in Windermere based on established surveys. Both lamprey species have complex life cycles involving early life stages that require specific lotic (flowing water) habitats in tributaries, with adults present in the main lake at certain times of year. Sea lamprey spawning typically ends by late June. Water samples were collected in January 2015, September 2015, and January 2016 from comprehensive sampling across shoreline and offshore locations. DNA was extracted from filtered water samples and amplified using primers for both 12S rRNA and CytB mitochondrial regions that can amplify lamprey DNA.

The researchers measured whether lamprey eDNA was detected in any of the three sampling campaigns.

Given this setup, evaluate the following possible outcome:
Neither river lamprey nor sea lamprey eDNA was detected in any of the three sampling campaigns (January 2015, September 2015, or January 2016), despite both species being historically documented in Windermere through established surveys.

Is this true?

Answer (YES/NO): YES